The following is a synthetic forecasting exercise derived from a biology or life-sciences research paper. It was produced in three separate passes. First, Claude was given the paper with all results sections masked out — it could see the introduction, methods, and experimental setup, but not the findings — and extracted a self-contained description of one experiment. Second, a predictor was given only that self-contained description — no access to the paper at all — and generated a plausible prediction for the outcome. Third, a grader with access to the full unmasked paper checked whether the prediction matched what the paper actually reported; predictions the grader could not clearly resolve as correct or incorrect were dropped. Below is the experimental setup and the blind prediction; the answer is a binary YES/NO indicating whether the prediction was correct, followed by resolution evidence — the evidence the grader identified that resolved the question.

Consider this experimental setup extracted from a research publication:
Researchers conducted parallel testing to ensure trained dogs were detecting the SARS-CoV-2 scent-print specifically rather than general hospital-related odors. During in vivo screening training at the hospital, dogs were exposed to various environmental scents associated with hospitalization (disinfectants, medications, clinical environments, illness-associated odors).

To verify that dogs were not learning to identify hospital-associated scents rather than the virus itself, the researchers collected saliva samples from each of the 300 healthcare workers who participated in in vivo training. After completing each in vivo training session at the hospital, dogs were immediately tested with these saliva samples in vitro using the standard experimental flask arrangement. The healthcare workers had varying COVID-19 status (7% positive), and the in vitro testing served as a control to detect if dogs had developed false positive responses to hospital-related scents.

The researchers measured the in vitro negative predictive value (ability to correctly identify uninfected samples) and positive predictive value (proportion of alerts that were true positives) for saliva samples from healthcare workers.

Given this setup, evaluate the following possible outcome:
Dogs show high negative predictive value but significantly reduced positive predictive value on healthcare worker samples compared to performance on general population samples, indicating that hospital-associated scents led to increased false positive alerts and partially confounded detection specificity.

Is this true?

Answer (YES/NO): NO